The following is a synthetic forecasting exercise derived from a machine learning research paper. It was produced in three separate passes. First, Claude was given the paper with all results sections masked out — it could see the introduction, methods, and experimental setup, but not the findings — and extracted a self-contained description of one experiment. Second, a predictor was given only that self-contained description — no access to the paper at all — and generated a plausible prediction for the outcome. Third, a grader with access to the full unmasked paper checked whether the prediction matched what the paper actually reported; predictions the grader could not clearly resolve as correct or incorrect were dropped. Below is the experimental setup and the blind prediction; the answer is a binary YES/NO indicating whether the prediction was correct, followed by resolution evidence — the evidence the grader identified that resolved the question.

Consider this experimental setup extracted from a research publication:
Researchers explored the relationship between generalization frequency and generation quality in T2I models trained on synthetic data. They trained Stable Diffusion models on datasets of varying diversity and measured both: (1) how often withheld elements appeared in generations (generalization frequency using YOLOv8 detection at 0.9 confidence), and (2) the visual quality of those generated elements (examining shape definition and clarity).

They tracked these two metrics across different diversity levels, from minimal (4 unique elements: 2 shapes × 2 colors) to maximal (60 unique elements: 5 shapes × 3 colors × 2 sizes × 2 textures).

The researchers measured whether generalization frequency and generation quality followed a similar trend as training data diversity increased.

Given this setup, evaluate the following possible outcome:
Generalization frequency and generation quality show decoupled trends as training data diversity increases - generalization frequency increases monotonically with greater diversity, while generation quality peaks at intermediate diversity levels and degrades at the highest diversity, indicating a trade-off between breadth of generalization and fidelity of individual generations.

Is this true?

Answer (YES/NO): NO